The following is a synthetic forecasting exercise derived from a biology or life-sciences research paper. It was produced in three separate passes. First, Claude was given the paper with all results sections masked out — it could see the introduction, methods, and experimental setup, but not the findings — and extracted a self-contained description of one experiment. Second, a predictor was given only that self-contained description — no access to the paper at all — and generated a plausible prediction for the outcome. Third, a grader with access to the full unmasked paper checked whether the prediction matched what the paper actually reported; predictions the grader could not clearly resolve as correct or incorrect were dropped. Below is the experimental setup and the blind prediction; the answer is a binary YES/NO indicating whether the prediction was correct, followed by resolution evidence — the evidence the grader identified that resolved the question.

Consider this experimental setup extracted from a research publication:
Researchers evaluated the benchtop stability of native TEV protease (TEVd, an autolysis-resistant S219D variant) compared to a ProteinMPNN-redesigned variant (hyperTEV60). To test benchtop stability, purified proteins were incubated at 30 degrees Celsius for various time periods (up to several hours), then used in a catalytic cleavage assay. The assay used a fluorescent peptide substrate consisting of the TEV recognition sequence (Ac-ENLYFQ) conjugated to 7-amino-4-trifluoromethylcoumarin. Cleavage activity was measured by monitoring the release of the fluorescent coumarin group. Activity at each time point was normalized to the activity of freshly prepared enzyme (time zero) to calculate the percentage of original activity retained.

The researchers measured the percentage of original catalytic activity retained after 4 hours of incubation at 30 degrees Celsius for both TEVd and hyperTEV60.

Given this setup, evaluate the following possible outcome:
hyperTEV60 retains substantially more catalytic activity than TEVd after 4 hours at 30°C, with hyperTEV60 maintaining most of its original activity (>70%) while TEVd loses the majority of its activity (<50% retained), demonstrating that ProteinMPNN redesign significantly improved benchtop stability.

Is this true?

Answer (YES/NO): YES